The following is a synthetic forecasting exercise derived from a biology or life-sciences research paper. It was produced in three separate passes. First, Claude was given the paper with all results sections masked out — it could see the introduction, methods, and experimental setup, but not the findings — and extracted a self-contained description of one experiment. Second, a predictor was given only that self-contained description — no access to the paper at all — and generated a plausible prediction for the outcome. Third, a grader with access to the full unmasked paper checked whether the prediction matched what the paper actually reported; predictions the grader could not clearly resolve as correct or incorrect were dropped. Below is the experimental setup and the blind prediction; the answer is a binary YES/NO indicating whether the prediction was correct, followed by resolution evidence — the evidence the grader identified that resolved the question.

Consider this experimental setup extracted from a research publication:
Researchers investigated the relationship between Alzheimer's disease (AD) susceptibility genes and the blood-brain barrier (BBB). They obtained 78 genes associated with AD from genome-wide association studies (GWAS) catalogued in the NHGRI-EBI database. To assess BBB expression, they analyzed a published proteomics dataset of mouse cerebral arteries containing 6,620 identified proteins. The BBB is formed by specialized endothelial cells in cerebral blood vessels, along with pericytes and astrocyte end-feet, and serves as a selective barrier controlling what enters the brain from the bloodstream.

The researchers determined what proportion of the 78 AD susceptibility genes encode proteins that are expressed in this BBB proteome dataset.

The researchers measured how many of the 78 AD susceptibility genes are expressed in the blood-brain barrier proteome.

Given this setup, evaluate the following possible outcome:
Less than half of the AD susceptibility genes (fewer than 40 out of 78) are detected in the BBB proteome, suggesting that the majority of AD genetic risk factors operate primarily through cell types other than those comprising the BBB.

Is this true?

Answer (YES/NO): YES